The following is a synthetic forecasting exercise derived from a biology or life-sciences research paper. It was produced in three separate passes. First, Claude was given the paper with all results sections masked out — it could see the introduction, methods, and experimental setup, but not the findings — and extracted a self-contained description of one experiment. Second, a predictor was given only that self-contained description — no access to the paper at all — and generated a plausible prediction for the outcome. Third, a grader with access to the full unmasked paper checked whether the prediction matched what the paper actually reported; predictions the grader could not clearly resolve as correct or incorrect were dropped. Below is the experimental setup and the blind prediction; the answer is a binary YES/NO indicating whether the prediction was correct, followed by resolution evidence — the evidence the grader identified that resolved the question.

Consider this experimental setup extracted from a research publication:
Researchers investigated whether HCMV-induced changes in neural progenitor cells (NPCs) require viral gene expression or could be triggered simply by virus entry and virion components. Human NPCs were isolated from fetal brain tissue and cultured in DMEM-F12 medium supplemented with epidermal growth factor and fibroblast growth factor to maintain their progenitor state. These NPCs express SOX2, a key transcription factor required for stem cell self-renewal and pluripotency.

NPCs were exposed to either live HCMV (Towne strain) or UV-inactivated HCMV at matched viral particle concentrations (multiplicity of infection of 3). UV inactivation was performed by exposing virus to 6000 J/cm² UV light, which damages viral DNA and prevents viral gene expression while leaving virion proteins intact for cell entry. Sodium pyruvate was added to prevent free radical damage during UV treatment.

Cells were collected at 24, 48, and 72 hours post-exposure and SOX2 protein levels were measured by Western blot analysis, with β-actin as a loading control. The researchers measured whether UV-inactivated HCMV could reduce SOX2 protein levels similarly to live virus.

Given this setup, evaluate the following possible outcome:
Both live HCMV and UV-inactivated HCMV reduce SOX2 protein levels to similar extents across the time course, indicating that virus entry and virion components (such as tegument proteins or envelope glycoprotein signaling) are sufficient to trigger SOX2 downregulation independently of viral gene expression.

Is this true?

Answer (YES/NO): NO